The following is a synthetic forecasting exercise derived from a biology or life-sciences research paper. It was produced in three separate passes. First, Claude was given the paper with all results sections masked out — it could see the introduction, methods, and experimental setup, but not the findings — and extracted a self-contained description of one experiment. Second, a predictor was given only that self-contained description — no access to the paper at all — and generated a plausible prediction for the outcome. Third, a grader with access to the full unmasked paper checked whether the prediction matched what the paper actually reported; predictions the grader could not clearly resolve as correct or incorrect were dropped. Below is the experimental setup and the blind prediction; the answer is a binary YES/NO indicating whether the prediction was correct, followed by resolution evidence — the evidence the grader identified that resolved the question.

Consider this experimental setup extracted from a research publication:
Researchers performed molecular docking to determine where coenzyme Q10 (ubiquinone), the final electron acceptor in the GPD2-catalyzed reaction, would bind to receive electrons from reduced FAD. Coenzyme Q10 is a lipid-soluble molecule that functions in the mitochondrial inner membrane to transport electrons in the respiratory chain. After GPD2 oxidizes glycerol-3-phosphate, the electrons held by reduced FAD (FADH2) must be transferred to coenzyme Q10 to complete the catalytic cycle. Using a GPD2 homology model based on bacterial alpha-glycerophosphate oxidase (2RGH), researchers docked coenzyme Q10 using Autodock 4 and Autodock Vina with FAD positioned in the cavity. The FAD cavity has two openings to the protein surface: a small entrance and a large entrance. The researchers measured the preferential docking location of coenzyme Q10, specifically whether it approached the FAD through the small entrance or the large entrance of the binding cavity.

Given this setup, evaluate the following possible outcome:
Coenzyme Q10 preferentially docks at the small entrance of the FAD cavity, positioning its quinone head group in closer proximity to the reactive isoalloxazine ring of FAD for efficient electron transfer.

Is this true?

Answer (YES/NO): NO